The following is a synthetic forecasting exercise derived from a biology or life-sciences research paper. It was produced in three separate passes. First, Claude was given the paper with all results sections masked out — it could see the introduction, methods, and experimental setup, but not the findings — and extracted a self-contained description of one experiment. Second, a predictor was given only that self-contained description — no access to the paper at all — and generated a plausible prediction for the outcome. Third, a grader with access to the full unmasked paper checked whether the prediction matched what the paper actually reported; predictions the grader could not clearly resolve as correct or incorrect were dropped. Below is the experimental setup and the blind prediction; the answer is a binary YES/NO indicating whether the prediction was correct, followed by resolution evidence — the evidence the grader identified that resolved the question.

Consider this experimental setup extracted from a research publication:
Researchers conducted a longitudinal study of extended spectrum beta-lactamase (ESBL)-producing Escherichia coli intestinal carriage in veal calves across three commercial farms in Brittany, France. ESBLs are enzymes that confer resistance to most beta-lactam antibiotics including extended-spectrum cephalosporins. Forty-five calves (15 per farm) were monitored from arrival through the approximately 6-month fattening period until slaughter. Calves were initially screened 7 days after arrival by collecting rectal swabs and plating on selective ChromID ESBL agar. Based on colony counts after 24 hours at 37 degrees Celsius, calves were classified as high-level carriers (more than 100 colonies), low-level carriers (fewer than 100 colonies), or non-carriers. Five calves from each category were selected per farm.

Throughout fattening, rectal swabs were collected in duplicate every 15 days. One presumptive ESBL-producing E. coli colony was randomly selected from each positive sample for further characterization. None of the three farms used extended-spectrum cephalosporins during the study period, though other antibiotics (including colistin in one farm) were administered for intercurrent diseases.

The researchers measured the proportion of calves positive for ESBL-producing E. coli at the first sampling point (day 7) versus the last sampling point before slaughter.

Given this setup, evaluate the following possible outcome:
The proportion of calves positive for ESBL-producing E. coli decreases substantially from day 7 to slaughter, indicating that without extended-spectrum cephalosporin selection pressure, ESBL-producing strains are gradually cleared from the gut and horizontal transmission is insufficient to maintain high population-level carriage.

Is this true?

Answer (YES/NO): YES